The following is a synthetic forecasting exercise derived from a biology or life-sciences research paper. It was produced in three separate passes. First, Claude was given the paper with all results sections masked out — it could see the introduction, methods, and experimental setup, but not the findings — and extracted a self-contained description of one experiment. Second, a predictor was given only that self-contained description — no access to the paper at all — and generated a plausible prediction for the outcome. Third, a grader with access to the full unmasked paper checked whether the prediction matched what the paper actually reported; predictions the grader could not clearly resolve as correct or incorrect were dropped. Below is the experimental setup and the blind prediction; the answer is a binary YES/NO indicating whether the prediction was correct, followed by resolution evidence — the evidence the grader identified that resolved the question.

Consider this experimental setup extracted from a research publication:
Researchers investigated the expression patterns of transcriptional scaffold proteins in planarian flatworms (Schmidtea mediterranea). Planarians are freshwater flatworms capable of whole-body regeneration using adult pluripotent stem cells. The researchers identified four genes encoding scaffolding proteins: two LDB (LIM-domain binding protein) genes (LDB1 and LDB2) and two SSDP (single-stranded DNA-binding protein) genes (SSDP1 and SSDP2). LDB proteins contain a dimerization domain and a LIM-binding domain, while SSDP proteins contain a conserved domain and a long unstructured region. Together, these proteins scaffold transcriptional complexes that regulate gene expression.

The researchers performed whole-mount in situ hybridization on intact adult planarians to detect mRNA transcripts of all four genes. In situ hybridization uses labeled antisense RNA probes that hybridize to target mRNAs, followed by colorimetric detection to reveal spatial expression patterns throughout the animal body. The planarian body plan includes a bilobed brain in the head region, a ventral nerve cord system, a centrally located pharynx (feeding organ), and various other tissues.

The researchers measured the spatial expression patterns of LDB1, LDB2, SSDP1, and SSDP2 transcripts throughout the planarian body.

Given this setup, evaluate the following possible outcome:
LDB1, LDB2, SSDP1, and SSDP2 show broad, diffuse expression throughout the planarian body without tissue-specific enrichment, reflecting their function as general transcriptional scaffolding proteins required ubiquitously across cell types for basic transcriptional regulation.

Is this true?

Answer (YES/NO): NO